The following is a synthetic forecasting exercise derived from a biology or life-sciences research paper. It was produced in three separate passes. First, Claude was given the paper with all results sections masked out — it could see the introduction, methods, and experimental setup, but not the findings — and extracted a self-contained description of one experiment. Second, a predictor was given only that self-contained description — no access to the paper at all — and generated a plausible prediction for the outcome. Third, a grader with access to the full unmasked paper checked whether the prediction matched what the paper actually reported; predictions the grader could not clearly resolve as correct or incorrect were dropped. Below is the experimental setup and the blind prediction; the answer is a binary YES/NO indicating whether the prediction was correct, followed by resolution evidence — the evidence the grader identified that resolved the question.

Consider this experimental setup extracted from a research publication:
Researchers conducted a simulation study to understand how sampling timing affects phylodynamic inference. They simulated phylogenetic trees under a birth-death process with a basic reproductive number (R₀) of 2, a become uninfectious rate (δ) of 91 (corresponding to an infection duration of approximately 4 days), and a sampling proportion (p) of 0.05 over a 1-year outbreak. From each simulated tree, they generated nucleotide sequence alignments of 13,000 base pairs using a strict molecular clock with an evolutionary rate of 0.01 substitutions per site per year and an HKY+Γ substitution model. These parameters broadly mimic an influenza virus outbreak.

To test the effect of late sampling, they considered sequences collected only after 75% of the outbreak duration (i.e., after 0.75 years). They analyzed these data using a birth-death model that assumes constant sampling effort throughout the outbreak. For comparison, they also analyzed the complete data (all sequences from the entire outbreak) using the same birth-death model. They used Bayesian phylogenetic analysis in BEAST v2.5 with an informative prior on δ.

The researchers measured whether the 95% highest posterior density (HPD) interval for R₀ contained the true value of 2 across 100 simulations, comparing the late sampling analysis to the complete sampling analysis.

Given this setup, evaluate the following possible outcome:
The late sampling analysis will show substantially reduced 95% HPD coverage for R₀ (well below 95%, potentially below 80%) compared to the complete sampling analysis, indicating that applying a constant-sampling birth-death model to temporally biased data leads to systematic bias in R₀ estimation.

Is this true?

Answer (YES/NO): YES